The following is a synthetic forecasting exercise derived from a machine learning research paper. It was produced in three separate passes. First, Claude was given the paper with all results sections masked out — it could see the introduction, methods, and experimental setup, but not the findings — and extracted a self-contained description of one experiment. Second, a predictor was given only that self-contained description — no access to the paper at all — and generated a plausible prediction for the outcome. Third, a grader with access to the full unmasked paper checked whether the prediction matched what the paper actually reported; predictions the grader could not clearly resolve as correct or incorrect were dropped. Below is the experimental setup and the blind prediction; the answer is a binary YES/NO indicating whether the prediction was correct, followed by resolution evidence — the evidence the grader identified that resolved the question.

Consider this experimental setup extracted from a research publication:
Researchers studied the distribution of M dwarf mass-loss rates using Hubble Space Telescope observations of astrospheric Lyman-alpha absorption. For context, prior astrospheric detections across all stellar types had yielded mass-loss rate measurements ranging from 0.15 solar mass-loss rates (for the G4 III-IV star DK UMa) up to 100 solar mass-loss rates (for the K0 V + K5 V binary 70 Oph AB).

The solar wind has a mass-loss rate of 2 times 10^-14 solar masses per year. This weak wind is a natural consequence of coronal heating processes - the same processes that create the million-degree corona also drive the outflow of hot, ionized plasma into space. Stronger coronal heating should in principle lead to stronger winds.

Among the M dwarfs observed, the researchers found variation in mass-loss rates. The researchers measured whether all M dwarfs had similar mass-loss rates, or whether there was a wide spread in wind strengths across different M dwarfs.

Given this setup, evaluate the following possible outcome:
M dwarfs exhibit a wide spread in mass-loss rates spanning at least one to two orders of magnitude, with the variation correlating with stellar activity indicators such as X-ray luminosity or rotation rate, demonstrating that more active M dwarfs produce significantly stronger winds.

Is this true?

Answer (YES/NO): NO